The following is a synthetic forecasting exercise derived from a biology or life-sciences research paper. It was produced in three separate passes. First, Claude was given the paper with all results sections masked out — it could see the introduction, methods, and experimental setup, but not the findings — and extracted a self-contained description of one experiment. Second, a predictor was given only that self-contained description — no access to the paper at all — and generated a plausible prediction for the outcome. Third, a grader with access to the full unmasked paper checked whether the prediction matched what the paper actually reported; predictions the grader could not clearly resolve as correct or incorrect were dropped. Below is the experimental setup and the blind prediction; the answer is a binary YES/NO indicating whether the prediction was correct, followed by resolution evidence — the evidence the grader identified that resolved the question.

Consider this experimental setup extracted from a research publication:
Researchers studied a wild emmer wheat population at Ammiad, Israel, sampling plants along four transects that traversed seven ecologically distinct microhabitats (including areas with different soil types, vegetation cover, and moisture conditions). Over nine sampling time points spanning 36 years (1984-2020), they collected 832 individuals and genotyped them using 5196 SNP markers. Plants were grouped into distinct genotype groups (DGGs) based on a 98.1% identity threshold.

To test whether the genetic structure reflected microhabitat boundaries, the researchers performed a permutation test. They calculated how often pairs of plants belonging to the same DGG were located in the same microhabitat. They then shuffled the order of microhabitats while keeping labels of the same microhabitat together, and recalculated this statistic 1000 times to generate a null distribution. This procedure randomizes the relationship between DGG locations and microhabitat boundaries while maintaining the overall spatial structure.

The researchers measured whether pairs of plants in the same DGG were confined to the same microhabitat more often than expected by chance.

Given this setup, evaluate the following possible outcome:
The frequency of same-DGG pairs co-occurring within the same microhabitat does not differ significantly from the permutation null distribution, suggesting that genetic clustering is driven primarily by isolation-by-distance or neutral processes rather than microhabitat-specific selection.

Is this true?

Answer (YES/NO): NO